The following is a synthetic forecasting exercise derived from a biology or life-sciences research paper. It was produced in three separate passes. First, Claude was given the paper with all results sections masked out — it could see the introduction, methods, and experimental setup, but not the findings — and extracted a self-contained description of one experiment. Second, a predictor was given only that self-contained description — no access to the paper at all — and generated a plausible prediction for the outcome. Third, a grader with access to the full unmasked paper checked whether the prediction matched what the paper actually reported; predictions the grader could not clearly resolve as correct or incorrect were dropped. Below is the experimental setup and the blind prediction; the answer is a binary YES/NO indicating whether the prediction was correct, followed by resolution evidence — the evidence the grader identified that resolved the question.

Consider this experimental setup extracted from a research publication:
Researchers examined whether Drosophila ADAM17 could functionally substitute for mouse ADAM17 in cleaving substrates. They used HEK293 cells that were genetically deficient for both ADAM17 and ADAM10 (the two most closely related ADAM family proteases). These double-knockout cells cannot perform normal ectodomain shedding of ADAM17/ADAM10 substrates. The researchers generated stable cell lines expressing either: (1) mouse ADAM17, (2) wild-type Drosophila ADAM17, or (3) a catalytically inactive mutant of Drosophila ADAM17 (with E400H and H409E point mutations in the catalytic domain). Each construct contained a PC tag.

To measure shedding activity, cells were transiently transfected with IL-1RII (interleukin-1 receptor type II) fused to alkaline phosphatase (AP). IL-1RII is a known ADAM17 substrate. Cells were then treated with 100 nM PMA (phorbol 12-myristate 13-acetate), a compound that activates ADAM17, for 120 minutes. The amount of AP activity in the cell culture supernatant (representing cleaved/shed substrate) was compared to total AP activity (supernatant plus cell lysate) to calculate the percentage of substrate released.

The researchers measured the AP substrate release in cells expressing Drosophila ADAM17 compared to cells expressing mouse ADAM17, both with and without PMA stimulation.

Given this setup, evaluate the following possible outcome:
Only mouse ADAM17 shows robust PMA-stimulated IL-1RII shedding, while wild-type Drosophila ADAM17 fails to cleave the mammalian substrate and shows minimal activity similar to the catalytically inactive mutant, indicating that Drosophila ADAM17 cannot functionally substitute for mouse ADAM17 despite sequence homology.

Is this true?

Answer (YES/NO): NO